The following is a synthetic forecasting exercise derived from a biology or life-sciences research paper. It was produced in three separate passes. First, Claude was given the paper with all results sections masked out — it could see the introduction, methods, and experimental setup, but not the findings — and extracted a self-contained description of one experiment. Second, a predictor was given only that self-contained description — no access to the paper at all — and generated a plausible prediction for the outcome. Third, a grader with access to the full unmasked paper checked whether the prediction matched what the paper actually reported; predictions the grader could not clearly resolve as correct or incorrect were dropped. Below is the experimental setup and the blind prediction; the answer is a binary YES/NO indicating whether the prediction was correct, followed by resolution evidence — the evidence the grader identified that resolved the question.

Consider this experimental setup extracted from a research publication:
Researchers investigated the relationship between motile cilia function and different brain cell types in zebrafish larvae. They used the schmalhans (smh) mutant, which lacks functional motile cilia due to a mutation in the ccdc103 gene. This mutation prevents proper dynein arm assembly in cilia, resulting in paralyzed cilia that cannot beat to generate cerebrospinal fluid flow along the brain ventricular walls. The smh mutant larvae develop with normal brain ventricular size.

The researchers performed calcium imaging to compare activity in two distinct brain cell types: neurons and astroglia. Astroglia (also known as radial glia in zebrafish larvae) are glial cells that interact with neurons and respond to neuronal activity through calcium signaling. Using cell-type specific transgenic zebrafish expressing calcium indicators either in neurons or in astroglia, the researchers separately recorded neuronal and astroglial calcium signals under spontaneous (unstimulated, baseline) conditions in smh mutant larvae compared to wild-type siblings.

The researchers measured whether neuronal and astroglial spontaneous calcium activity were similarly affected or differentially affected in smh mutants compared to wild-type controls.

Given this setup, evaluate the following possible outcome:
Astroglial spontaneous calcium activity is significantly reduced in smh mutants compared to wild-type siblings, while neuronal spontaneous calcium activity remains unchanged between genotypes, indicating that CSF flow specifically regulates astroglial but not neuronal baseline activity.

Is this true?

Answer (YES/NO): NO